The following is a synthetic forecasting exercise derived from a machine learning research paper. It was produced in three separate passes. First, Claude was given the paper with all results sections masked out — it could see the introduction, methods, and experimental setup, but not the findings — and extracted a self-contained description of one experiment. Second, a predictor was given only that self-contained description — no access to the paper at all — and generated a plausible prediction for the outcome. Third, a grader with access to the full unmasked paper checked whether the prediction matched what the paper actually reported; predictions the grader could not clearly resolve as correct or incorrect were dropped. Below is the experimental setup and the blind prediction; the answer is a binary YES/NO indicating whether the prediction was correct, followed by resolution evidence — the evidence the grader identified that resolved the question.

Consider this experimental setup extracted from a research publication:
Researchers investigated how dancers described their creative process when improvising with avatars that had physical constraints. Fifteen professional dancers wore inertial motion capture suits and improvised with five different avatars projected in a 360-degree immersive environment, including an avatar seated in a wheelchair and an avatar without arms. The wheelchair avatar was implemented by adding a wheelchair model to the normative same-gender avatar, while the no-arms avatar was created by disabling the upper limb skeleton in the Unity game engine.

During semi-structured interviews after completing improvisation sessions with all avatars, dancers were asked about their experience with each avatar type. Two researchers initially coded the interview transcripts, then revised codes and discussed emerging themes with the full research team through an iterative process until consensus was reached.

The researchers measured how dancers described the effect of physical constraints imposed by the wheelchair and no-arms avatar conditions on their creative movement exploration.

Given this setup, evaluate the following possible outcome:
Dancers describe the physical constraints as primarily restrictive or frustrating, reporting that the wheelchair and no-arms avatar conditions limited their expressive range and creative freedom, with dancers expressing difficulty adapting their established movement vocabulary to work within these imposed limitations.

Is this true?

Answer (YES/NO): NO